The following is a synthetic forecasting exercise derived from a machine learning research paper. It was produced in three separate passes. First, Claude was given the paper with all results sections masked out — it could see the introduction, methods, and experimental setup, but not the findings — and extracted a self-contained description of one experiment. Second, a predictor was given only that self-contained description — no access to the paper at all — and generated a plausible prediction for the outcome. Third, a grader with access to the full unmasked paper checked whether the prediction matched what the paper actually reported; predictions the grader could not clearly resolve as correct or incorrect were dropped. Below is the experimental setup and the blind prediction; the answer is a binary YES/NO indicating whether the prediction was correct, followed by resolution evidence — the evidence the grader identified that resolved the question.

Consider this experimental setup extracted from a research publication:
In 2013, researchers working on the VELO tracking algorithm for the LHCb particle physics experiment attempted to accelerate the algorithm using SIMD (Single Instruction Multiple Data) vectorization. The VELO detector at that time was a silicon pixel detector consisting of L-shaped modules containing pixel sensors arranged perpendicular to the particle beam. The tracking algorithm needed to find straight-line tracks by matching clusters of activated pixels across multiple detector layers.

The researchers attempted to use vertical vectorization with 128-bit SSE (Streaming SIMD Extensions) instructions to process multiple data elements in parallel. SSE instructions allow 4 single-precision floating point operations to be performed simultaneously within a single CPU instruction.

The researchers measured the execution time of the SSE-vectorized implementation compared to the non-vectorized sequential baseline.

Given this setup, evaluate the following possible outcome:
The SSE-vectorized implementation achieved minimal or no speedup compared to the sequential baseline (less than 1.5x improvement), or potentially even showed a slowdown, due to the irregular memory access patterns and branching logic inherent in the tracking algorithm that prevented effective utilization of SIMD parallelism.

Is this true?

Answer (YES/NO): YES